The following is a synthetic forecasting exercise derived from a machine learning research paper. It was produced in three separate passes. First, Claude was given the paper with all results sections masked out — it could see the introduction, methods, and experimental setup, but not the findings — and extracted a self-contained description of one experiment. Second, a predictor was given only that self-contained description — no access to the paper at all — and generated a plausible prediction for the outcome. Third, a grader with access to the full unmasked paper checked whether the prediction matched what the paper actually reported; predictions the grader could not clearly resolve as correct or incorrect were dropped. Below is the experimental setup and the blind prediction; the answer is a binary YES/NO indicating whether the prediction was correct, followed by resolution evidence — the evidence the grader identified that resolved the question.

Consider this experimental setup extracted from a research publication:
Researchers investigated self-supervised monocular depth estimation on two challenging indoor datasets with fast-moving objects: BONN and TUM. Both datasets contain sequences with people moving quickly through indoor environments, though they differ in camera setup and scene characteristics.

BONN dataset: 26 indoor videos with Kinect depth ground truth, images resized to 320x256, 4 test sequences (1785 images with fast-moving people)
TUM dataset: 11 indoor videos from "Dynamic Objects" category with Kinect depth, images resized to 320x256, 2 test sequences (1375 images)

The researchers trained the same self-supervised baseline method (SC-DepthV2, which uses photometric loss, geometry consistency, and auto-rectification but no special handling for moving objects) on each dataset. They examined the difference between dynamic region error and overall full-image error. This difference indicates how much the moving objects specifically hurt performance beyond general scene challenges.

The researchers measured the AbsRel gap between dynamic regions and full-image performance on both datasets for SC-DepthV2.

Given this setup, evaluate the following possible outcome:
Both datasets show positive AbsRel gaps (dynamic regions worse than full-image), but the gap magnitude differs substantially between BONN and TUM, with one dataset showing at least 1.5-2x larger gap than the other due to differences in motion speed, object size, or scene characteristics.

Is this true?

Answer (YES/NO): YES